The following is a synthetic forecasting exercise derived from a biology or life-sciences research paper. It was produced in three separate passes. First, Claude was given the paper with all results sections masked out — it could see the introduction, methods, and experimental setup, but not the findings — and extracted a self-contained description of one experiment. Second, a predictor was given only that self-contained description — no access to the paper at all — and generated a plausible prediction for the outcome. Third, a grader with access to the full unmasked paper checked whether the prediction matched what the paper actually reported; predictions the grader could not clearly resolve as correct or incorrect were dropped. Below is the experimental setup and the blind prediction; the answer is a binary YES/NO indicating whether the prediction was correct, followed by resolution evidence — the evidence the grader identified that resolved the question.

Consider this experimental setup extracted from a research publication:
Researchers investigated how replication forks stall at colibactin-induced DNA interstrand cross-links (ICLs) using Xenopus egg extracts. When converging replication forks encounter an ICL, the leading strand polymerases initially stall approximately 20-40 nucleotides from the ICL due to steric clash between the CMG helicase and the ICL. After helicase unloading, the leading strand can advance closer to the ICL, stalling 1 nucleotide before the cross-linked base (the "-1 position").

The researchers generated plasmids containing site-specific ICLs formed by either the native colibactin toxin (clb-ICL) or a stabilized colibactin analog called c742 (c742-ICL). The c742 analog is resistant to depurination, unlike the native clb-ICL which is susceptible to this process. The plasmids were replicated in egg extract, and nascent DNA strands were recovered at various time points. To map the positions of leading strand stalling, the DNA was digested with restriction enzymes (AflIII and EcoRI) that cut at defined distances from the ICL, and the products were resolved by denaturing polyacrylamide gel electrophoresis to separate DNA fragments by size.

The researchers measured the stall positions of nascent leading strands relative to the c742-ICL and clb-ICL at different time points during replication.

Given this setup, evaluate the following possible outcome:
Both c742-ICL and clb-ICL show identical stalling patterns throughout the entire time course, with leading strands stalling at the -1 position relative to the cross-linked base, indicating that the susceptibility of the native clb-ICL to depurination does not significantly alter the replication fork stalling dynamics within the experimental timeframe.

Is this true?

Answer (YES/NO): NO